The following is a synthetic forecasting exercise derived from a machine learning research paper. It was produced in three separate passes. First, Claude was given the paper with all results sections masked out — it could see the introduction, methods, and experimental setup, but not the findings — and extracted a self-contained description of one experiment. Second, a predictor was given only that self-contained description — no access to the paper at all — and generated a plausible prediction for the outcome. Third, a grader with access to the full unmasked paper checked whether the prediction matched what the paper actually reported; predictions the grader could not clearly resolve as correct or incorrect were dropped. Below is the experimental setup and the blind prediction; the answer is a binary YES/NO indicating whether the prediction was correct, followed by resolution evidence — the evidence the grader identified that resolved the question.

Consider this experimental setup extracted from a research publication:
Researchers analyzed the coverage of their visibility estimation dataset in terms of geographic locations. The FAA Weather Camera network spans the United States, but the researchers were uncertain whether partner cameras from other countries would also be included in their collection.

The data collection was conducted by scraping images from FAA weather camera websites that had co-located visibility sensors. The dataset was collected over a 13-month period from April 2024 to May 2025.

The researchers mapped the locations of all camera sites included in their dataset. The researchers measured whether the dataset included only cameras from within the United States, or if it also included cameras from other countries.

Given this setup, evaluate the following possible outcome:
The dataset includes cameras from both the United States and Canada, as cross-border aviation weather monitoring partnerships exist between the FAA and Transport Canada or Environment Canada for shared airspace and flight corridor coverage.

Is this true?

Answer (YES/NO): YES